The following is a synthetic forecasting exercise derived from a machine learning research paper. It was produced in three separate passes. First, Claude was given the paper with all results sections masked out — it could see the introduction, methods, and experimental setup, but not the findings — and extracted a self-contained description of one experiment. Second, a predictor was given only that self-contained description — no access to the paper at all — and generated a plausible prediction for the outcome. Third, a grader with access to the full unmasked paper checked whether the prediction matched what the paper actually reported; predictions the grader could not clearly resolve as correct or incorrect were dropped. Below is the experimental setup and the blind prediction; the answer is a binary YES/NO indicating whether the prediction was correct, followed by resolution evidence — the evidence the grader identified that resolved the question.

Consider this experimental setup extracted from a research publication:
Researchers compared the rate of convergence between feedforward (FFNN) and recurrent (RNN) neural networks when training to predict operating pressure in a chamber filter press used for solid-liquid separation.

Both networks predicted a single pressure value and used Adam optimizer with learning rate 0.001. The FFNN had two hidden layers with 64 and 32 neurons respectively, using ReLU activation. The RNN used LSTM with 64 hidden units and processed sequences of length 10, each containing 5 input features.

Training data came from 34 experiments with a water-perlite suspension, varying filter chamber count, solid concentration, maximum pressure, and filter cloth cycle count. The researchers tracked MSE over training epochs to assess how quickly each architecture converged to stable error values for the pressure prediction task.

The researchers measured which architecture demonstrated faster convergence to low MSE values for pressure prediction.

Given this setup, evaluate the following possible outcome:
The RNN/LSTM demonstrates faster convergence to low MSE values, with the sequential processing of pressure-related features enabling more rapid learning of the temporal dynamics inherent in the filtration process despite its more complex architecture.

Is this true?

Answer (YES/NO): YES